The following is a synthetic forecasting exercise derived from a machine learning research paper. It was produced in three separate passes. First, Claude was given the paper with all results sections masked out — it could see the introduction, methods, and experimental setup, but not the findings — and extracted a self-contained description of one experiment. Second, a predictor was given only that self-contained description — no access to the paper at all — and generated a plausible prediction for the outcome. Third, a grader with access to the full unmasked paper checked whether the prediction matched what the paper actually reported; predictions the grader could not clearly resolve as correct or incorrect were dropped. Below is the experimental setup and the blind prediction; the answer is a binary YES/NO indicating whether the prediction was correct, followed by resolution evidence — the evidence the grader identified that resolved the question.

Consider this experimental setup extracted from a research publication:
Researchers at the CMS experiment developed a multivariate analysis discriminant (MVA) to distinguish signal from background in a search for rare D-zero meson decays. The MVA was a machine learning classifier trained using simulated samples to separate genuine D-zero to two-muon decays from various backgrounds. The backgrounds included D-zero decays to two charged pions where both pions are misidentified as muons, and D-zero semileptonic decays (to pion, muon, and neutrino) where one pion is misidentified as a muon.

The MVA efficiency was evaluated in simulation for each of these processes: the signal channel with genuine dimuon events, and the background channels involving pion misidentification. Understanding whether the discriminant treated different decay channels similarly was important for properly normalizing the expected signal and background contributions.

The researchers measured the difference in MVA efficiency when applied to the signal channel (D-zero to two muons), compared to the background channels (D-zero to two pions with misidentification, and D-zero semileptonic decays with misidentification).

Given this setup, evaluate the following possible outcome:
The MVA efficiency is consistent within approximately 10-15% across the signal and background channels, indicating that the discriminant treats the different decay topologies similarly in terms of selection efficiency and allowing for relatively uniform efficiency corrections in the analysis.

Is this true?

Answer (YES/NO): NO